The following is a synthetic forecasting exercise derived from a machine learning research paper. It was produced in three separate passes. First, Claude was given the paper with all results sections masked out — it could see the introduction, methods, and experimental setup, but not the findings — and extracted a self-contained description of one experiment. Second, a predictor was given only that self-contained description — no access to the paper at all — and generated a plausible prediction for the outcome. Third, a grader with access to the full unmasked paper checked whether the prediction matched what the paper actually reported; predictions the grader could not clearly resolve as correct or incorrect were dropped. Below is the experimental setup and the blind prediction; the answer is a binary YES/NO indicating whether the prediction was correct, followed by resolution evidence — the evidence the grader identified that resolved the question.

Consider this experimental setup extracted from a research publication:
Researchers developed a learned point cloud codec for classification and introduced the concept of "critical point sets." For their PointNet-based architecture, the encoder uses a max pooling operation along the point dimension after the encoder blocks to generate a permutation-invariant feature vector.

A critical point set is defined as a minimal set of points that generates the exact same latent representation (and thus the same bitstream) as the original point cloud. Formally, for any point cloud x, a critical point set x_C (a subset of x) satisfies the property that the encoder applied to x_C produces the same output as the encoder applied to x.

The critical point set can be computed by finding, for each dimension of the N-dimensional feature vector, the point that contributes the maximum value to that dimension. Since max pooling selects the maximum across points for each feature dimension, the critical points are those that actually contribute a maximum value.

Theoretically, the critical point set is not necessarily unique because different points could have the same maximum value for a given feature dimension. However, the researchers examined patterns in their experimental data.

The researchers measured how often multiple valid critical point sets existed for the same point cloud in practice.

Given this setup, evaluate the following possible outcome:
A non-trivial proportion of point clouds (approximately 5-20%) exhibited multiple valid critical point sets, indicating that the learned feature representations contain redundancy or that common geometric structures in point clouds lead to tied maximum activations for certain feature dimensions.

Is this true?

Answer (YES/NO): NO